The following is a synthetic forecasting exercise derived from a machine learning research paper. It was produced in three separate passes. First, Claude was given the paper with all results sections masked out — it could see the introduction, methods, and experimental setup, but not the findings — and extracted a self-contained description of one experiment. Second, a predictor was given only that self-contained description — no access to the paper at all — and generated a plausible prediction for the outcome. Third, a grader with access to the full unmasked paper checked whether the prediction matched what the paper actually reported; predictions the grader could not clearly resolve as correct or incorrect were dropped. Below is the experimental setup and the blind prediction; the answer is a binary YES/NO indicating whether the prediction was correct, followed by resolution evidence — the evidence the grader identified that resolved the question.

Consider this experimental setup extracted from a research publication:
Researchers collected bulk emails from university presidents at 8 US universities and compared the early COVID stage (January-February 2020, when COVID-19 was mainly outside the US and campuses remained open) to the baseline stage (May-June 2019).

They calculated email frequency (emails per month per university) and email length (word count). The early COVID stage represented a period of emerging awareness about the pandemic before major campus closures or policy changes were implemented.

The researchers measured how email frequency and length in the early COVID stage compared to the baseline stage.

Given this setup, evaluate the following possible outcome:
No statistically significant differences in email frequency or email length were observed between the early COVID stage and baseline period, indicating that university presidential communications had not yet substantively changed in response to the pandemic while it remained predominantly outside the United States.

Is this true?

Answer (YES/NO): NO